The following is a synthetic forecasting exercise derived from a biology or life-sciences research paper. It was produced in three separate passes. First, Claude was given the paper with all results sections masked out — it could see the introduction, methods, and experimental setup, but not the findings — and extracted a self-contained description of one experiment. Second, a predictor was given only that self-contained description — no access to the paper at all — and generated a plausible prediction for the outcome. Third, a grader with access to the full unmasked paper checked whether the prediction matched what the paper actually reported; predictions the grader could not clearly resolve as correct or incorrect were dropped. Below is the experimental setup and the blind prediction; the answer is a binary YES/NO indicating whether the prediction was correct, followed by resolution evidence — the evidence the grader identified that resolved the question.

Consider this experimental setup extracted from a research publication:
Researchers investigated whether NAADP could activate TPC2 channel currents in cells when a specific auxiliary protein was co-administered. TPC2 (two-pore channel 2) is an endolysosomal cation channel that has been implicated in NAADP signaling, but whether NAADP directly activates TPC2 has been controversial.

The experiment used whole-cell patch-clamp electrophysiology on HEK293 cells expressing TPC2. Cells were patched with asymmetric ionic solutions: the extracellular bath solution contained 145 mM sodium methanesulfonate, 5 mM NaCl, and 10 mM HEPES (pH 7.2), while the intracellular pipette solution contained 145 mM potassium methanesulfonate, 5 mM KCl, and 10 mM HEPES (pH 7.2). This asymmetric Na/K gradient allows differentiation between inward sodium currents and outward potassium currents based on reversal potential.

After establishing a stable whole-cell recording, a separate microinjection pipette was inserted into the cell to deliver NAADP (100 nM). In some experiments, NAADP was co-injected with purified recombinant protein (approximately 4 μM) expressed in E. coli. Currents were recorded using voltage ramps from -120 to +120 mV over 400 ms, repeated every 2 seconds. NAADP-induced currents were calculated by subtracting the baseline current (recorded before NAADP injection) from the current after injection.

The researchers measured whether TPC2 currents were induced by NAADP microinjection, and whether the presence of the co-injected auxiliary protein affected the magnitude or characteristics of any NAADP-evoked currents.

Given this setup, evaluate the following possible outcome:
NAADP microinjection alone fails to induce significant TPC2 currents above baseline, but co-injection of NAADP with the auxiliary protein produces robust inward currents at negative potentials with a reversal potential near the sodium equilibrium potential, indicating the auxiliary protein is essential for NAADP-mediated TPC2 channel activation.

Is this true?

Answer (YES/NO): YES